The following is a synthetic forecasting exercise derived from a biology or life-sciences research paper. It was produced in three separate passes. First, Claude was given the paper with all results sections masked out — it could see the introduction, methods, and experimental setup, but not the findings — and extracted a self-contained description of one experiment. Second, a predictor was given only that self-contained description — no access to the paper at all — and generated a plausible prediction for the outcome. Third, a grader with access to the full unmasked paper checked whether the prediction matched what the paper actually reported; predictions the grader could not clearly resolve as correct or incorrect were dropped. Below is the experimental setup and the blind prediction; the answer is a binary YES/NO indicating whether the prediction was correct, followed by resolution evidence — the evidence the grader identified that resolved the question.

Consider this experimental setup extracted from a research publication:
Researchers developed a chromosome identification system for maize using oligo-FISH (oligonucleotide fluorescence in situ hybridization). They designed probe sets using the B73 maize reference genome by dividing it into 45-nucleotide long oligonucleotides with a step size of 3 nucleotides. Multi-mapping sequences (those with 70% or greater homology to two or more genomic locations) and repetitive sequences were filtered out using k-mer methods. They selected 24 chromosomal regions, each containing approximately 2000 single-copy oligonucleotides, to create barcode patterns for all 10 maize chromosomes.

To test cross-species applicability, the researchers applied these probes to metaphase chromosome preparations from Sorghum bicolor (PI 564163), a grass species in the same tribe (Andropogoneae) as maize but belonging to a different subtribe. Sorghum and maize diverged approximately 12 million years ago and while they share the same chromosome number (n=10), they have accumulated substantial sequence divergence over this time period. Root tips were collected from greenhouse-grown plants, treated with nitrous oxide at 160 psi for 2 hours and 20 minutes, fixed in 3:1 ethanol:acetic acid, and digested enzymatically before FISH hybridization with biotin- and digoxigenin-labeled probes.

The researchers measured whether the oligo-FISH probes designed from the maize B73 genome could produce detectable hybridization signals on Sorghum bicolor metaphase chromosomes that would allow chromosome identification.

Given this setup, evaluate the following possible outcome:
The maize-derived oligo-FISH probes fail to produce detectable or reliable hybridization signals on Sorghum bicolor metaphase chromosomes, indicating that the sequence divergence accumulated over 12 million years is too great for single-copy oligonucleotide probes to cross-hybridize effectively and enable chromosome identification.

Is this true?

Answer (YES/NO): NO